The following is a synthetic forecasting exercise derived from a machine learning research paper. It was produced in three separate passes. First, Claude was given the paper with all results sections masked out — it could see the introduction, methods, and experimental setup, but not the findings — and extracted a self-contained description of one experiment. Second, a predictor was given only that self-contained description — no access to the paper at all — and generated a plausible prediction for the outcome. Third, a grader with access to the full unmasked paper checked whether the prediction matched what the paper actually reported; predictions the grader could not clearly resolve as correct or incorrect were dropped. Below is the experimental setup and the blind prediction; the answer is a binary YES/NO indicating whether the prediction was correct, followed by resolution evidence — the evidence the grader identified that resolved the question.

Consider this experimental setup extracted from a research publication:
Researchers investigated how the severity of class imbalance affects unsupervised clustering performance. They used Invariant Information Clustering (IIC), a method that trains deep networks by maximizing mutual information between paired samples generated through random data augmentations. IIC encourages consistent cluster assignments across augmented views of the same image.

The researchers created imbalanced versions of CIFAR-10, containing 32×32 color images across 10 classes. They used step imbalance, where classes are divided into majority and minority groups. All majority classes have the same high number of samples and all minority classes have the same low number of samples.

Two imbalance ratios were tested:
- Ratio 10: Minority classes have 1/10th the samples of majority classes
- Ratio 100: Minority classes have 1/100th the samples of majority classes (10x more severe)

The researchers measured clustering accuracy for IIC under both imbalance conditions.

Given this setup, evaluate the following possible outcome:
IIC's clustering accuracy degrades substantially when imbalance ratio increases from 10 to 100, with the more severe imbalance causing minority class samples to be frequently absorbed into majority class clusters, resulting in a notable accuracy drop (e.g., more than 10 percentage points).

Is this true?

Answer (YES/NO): NO